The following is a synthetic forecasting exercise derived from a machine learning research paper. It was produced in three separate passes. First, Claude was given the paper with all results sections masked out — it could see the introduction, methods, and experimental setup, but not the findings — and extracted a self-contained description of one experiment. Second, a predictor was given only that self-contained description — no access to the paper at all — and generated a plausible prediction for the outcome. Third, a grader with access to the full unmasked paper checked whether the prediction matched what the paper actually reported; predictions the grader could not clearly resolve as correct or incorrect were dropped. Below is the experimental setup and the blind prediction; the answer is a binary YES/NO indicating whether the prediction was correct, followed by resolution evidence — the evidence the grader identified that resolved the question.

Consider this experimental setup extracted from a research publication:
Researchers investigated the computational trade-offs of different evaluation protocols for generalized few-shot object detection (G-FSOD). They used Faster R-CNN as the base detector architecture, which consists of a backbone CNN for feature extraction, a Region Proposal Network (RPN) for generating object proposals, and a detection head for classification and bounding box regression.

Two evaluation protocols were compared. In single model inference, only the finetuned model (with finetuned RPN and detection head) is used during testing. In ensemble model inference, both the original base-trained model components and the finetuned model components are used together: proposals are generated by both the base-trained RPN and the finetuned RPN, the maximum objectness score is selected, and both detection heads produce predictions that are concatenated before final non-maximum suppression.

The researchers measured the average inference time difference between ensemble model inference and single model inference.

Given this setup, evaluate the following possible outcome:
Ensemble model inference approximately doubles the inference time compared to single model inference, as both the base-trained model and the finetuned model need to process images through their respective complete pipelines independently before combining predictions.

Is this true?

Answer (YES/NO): NO